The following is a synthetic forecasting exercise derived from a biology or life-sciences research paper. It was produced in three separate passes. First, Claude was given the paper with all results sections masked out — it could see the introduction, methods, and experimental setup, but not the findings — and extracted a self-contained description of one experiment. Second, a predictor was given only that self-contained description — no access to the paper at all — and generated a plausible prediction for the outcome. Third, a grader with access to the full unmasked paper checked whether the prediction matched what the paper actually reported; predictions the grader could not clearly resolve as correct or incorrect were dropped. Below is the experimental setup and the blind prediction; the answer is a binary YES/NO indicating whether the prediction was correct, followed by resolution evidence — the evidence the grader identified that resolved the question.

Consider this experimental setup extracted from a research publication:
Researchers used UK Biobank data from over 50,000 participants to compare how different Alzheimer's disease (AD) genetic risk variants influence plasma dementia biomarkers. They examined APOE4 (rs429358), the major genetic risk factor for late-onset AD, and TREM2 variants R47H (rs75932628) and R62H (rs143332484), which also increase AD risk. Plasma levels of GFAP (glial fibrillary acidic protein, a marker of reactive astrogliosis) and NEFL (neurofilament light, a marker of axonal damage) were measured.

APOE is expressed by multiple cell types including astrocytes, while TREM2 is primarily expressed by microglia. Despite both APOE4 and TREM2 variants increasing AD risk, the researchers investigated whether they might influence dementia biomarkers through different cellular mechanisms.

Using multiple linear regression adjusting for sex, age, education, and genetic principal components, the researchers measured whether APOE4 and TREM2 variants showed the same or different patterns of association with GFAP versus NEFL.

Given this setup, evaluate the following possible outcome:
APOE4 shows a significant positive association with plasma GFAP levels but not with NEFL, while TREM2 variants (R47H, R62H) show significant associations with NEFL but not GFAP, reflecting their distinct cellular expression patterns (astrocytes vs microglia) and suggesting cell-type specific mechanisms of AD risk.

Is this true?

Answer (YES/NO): NO